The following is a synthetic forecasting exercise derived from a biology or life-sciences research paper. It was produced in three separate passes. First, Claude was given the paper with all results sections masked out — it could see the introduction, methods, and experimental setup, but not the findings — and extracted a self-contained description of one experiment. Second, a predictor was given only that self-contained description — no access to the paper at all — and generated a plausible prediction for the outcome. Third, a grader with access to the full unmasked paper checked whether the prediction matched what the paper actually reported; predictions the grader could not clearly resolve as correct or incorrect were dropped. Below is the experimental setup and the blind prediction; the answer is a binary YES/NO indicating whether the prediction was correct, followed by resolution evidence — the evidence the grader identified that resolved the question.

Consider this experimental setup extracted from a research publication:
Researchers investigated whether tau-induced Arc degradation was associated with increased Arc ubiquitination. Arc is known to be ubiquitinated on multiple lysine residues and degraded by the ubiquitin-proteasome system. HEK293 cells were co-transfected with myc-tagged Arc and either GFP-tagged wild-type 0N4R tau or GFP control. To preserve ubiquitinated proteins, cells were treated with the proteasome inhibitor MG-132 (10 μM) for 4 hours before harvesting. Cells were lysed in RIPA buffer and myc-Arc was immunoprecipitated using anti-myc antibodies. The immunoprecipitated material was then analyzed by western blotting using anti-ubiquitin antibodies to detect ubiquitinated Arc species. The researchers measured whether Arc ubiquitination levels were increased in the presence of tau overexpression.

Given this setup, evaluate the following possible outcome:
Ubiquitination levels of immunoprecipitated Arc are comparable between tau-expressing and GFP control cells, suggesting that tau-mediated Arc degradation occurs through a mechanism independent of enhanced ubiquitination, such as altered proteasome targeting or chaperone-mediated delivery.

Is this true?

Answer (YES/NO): YES